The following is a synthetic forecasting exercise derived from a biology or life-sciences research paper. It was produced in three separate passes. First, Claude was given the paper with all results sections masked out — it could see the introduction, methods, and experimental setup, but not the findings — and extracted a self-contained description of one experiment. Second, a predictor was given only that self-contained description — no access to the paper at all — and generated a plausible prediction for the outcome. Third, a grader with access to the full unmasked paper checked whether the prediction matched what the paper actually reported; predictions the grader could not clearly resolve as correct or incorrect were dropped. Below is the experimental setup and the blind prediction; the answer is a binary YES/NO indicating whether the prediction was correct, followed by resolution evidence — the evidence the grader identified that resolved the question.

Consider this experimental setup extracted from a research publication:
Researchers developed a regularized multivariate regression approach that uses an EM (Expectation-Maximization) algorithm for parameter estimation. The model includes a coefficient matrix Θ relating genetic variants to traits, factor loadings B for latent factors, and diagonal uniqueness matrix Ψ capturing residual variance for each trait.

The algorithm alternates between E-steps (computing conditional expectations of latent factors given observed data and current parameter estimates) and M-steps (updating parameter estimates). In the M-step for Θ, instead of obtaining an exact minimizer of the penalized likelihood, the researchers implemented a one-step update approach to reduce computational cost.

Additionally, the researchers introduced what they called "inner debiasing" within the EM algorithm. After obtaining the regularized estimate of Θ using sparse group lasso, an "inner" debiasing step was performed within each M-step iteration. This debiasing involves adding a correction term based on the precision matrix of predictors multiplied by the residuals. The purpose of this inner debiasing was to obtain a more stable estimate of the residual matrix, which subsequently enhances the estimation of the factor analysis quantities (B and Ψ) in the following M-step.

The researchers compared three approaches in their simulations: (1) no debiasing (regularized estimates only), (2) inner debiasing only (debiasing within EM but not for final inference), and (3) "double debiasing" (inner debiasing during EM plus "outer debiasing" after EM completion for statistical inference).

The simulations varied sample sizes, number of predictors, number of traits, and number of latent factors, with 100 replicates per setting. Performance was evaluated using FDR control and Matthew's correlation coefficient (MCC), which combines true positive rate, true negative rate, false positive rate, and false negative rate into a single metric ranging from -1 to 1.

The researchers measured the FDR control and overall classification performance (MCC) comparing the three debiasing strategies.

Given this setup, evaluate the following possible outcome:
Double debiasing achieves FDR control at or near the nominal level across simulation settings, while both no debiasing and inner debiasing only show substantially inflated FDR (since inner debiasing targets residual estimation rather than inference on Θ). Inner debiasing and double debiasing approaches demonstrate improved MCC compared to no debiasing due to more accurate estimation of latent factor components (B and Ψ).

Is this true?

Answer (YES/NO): NO